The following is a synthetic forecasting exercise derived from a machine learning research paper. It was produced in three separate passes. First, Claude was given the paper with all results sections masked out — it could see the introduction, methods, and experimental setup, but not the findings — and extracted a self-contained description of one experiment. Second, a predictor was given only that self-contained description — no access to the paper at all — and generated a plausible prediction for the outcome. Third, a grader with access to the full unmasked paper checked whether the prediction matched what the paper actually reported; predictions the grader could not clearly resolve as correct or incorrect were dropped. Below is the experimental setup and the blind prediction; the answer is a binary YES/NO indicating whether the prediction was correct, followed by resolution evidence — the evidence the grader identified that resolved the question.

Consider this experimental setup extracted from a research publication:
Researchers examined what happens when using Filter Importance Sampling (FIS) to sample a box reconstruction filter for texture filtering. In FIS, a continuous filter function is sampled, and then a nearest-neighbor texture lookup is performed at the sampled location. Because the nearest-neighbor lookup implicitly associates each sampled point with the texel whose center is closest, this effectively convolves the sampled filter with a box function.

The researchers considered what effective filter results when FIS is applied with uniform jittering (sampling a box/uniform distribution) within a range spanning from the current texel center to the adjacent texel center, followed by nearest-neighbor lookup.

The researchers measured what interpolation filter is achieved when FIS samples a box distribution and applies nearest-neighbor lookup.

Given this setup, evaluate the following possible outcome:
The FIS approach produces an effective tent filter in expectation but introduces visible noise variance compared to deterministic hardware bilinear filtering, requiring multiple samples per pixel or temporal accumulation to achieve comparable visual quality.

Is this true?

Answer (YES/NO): YES